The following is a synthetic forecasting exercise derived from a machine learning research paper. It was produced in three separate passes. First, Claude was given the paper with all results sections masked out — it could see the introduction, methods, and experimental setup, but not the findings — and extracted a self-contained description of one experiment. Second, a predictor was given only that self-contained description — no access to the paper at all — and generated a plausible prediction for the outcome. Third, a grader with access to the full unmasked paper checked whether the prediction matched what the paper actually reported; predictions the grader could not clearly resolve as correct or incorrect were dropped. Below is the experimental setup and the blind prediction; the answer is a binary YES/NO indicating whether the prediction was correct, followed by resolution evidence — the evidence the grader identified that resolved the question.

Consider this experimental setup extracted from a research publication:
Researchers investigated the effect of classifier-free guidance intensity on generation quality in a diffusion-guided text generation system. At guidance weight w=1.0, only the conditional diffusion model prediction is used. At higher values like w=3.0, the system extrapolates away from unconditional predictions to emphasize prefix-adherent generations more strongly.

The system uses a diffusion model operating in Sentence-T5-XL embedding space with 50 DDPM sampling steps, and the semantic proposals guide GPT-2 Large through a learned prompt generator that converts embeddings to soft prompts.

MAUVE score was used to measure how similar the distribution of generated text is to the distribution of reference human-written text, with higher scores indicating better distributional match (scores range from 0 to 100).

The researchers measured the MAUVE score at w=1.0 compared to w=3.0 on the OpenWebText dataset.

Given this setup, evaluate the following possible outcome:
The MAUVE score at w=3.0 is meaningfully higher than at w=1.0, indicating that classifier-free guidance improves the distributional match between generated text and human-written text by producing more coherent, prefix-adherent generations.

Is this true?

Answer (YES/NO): YES